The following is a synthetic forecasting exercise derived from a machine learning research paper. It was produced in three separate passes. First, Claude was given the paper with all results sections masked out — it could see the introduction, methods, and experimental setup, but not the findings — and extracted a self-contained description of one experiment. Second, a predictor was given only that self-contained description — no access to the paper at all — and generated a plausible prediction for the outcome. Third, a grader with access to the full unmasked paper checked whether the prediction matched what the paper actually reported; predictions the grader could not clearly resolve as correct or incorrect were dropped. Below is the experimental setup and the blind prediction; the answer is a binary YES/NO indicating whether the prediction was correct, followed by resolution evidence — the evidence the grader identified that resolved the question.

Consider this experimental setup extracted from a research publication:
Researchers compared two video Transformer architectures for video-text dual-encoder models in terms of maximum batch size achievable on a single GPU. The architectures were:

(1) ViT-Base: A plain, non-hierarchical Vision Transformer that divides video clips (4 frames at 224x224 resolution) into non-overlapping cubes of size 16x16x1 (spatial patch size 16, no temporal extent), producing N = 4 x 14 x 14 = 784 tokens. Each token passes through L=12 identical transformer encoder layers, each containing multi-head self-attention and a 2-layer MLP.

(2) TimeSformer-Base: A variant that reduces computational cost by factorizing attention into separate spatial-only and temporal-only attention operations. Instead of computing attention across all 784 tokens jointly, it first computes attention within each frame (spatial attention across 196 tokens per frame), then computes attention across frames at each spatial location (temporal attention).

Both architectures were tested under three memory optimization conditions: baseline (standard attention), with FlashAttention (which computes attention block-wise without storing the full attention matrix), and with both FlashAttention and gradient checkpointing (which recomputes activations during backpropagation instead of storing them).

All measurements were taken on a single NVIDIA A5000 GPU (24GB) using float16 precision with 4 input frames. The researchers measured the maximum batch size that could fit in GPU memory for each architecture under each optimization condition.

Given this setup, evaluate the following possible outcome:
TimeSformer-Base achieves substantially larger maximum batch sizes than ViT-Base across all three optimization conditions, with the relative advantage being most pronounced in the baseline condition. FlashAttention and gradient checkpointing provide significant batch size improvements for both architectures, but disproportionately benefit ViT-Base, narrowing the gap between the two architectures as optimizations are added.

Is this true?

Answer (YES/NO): NO